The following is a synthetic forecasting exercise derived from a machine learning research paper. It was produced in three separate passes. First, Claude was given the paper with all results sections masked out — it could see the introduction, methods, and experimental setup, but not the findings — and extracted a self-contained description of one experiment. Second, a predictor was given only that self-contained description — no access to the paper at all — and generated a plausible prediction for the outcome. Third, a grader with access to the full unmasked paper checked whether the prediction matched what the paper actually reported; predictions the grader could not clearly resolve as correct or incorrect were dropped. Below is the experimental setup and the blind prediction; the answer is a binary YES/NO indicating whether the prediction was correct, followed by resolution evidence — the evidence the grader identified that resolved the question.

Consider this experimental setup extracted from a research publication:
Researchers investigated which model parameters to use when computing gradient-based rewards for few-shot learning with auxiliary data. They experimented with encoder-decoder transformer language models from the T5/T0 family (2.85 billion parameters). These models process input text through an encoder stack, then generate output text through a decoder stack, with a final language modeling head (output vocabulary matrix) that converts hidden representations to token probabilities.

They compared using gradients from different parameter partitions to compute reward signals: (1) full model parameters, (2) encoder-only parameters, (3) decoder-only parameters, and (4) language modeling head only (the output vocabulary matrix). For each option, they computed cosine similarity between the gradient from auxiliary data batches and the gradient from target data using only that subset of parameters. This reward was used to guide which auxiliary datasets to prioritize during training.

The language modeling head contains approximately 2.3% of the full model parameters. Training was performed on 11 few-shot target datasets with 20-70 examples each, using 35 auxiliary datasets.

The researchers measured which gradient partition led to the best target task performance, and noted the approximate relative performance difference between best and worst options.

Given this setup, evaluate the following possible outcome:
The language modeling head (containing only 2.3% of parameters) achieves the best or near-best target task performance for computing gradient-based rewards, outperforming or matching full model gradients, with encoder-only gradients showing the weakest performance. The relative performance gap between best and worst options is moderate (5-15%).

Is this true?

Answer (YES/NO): NO